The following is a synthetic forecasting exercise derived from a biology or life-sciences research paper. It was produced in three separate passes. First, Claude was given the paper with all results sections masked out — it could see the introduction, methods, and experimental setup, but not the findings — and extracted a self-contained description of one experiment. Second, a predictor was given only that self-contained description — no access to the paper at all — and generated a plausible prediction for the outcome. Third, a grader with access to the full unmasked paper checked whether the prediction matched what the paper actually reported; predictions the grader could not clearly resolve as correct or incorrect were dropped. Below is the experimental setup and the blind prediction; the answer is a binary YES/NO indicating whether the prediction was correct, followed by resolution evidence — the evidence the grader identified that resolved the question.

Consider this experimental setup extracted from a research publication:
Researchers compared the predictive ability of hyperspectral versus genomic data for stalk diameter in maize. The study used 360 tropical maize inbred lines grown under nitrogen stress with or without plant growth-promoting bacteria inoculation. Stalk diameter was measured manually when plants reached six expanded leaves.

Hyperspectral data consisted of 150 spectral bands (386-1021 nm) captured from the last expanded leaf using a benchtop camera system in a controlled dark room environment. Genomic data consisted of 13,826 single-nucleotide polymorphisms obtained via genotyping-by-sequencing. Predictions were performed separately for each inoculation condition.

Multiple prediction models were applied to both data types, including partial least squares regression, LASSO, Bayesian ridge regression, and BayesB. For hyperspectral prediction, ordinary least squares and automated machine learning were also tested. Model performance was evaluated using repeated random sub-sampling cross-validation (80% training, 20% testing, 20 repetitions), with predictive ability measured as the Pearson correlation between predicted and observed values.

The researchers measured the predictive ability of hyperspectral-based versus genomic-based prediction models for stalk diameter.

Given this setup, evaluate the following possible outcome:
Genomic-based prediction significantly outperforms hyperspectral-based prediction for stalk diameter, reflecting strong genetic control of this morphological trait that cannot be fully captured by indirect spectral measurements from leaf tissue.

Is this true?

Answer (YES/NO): NO